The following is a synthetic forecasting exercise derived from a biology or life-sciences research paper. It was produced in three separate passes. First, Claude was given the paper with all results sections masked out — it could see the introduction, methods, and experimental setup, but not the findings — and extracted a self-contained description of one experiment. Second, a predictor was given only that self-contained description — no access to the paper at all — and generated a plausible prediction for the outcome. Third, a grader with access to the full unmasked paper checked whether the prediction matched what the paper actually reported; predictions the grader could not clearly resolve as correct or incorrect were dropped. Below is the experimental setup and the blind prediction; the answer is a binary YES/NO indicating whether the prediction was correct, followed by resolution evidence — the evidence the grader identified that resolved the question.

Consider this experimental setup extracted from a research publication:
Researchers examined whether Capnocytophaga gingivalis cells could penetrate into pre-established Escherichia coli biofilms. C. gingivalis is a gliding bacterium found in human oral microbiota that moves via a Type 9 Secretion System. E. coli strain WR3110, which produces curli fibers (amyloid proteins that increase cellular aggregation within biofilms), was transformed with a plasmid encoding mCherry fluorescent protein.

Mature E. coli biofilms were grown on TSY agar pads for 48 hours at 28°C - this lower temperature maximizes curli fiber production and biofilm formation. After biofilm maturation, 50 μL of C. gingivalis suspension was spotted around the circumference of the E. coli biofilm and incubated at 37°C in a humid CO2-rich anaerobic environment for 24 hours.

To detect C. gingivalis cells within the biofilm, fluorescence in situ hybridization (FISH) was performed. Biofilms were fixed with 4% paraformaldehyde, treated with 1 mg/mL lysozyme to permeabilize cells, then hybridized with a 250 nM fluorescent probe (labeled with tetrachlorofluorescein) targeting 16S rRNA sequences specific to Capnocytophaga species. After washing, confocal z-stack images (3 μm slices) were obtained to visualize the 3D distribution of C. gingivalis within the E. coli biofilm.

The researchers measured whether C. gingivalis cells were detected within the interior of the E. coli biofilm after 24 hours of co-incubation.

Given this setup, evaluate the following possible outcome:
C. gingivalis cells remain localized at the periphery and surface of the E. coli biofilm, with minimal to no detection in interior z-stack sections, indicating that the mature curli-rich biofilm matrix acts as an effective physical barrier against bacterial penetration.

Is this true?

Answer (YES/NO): NO